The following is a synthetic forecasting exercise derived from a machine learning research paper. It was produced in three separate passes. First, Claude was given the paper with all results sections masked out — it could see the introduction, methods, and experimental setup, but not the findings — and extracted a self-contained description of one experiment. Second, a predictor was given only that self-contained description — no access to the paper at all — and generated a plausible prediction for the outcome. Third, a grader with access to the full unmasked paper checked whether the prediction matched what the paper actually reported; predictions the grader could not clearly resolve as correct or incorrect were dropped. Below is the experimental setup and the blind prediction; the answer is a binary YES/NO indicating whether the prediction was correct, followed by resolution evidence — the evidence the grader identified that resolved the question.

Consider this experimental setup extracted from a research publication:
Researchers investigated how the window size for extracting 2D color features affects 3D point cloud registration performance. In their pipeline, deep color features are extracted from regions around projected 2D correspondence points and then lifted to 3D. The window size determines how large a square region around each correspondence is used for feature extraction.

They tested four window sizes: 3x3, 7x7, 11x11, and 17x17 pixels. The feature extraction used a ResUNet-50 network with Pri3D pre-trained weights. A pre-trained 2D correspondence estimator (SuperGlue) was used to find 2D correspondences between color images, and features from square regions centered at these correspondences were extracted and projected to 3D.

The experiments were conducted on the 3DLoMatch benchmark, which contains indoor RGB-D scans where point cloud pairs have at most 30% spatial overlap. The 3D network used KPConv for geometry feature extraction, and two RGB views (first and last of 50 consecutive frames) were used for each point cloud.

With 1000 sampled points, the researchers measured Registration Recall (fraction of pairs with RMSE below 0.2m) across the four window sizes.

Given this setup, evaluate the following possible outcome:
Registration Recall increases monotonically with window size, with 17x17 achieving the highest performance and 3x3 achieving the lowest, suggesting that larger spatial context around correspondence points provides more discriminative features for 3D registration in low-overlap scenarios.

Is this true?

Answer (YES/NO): NO